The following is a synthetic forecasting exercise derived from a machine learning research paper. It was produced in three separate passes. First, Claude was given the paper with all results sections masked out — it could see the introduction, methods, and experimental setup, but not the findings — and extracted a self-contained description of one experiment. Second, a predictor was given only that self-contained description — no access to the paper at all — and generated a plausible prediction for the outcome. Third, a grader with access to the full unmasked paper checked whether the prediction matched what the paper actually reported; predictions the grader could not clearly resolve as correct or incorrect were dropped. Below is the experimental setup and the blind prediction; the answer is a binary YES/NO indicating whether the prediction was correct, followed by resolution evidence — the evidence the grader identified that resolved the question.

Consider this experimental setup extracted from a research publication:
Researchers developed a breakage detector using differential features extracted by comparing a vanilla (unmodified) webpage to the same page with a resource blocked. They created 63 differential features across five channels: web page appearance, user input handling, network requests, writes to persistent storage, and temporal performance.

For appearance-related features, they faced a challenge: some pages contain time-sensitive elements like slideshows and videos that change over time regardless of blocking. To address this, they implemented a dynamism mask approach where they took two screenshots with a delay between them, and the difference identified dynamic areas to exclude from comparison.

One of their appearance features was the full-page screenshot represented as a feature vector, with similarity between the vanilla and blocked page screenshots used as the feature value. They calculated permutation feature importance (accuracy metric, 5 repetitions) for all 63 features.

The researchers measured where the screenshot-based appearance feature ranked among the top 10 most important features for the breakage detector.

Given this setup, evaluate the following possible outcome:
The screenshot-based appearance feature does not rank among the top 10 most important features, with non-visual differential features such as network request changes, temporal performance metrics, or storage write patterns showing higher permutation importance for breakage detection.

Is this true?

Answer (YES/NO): NO